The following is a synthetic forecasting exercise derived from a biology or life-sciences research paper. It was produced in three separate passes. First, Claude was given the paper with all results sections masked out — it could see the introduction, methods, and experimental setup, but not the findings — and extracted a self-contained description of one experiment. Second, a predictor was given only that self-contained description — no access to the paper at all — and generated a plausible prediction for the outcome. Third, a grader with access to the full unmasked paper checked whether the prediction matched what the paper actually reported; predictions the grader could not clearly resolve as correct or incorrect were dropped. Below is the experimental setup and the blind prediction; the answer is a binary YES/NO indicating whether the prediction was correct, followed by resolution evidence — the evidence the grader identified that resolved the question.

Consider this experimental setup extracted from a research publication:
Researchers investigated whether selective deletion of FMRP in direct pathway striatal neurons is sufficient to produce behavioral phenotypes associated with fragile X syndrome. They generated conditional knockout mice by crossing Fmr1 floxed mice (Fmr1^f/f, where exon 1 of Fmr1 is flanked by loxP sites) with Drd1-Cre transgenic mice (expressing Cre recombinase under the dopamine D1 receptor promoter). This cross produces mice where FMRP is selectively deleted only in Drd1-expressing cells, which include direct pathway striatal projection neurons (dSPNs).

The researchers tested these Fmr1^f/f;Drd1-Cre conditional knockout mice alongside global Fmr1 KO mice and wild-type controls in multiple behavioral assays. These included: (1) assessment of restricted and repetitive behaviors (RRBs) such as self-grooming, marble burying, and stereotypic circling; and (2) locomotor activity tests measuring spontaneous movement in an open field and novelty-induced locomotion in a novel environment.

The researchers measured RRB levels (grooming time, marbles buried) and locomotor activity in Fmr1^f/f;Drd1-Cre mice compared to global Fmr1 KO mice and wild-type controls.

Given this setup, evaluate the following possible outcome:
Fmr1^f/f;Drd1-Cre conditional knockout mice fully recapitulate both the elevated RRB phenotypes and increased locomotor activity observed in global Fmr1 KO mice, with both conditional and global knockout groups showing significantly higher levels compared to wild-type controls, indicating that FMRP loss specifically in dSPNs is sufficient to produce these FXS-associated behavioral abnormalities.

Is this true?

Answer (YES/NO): NO